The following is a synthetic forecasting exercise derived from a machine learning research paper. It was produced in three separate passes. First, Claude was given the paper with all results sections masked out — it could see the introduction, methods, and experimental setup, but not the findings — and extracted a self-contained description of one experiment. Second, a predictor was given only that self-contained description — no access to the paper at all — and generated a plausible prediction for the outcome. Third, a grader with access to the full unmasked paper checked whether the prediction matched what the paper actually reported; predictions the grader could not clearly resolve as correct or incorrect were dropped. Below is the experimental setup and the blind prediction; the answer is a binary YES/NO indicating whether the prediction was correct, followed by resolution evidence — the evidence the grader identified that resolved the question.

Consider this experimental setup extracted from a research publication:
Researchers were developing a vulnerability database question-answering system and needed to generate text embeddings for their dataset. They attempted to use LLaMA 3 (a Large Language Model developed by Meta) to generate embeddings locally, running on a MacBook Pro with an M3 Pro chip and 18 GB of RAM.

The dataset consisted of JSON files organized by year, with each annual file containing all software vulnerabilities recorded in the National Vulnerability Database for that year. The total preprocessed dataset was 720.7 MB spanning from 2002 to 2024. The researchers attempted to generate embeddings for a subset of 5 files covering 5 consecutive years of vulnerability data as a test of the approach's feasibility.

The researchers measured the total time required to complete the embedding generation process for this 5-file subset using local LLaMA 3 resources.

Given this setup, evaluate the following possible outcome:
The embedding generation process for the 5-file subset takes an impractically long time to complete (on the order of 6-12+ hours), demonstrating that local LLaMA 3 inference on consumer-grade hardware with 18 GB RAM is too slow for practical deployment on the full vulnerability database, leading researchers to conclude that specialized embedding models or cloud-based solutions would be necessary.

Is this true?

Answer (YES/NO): NO